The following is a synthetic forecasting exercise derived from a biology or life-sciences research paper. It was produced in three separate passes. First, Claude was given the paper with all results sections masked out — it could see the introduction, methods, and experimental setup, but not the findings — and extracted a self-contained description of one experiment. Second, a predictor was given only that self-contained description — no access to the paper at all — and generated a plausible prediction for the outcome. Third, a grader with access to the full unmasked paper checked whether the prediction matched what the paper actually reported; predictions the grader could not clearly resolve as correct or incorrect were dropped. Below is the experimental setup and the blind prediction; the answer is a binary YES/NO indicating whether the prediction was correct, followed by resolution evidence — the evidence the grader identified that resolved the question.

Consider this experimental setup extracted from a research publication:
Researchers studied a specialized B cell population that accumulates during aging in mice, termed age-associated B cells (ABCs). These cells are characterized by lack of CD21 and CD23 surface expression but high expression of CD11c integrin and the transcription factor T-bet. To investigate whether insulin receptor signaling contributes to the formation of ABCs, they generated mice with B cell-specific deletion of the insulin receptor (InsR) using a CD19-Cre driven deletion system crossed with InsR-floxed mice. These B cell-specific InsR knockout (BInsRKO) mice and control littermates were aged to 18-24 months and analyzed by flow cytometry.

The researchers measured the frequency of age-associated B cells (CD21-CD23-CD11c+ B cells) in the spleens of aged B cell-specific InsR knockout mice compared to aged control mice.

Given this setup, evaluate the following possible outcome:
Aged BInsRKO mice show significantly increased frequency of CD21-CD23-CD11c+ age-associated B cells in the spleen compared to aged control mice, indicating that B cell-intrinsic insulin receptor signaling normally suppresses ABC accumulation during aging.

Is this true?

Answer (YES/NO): NO